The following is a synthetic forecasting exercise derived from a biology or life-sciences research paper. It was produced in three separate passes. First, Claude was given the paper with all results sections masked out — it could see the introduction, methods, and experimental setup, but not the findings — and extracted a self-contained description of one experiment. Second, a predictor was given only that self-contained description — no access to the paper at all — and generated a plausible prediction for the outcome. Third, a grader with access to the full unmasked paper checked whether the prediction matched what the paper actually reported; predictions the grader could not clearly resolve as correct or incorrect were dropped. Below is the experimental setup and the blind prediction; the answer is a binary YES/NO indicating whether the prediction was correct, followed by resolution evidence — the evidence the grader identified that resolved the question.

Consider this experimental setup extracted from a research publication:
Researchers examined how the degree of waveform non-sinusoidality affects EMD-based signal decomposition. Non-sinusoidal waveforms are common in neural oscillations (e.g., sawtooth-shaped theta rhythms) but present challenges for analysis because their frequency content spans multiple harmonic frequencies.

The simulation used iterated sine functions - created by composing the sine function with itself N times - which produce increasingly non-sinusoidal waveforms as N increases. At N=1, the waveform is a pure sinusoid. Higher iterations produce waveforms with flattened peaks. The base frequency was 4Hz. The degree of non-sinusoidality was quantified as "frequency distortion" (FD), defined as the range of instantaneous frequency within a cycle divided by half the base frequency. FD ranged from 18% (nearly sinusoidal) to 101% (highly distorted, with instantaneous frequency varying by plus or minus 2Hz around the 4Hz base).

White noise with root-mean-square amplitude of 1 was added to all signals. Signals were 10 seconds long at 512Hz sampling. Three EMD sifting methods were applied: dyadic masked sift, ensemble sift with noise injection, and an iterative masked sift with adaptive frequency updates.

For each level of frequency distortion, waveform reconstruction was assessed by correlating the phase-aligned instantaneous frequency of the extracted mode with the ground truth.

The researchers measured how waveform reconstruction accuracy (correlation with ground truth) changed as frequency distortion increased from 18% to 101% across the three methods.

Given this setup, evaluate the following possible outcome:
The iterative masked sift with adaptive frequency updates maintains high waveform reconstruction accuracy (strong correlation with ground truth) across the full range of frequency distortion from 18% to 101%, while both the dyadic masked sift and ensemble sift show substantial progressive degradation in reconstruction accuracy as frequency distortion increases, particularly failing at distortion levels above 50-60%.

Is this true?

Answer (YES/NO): NO